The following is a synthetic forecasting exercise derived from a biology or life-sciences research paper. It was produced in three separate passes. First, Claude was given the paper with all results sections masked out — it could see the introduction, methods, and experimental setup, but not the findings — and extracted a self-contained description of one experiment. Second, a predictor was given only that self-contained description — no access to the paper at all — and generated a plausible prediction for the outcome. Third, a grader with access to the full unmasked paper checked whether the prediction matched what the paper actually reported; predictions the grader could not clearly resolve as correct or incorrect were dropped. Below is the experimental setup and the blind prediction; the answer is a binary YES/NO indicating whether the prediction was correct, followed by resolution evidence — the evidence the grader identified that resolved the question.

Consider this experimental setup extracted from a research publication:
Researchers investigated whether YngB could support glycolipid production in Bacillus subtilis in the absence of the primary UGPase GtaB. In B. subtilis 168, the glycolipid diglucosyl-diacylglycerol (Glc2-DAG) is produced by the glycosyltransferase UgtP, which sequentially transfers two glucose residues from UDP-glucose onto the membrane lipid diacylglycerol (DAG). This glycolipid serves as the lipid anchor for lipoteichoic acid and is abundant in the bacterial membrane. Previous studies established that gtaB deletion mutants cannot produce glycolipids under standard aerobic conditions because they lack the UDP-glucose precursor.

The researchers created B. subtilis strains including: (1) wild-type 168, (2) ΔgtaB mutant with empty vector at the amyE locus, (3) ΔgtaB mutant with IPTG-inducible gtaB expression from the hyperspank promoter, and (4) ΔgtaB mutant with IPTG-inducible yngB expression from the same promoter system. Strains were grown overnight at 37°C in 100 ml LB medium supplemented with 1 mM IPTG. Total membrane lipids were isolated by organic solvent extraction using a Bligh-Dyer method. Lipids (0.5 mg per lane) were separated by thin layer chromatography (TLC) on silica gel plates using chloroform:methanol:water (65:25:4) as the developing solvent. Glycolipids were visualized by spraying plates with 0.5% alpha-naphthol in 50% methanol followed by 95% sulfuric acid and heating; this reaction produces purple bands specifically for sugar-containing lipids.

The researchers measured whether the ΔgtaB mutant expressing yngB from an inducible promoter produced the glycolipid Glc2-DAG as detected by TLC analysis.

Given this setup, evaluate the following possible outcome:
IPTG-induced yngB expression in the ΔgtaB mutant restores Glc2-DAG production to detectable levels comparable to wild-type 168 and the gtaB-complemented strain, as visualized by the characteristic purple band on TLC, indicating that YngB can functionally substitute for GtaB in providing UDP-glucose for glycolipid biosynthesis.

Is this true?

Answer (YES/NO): YES